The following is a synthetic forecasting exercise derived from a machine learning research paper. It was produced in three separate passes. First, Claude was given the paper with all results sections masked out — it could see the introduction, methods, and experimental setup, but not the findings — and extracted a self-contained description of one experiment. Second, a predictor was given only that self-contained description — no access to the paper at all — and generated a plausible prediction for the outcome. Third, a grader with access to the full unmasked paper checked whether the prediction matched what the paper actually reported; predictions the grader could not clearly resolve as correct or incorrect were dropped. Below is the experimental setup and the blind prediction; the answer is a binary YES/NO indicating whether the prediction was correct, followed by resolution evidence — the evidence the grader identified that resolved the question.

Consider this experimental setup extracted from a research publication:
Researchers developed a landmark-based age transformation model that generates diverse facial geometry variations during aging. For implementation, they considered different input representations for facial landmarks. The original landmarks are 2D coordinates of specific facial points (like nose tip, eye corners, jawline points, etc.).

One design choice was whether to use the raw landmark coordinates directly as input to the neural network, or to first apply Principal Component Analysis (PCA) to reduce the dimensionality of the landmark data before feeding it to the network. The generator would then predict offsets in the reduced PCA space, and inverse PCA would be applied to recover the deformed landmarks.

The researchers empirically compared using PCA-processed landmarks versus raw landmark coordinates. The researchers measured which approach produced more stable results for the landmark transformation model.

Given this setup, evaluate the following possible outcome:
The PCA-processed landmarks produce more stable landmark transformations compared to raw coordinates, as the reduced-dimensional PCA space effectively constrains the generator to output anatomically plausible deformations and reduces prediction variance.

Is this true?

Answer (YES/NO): YES